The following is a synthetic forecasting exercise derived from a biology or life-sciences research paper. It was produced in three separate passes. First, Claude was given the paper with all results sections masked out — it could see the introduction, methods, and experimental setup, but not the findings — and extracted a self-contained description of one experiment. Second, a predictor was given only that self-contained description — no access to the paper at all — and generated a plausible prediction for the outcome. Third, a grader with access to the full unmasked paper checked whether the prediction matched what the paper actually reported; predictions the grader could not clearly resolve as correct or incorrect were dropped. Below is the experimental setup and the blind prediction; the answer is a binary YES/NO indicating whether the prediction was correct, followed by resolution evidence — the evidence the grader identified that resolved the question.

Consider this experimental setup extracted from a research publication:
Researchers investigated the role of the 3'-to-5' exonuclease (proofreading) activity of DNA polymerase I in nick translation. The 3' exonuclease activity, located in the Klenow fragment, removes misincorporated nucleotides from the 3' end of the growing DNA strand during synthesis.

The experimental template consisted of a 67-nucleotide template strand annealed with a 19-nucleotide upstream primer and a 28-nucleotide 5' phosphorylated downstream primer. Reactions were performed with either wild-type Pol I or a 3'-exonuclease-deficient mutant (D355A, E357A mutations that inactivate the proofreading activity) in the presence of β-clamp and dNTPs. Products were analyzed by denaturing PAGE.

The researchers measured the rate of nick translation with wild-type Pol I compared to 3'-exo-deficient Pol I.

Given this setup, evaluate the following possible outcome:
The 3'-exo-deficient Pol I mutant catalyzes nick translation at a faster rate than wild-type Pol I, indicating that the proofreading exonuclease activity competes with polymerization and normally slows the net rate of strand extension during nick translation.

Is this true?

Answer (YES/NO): YES